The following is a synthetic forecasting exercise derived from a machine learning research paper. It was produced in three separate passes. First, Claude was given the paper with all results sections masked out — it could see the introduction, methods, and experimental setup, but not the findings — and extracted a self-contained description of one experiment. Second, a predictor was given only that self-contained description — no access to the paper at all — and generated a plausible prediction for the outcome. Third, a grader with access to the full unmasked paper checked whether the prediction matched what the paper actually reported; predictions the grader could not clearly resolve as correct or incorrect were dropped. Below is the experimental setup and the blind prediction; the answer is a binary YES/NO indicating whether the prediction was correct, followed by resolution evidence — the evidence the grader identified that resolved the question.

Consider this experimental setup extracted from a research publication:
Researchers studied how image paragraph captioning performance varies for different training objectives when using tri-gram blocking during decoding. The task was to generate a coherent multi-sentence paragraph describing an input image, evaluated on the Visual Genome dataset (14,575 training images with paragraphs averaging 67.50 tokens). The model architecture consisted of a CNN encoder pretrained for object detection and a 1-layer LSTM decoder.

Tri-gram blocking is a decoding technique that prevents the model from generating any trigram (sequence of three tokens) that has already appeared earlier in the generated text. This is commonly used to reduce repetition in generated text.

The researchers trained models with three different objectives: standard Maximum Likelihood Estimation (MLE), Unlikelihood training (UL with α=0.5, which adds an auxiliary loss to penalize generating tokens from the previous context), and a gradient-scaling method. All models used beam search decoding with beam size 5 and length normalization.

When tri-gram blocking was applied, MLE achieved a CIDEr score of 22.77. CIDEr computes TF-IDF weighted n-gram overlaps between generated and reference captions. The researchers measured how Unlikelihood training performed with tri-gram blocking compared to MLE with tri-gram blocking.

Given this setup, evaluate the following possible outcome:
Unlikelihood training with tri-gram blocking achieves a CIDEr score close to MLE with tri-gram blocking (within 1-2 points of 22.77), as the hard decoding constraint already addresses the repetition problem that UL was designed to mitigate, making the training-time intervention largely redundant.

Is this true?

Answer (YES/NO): YES